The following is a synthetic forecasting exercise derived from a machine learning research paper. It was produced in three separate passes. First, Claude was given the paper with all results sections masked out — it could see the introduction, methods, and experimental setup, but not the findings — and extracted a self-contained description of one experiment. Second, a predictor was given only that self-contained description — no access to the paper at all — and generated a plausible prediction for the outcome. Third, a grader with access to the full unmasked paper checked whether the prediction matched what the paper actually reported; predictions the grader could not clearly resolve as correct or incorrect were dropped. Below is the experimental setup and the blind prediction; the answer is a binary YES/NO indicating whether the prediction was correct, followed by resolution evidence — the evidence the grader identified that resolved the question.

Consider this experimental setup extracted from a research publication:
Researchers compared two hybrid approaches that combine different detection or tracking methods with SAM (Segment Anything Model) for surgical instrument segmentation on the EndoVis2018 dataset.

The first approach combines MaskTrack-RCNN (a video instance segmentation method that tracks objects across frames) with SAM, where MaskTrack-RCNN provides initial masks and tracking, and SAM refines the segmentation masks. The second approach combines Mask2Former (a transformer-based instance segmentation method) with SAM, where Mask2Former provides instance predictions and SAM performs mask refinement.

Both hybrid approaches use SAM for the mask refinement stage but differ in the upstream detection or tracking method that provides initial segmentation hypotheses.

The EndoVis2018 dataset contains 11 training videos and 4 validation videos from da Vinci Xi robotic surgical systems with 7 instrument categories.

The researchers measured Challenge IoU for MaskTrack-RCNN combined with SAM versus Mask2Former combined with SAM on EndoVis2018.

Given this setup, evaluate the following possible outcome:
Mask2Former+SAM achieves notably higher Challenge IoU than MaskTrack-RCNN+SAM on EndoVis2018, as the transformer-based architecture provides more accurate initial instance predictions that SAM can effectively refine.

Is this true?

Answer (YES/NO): NO